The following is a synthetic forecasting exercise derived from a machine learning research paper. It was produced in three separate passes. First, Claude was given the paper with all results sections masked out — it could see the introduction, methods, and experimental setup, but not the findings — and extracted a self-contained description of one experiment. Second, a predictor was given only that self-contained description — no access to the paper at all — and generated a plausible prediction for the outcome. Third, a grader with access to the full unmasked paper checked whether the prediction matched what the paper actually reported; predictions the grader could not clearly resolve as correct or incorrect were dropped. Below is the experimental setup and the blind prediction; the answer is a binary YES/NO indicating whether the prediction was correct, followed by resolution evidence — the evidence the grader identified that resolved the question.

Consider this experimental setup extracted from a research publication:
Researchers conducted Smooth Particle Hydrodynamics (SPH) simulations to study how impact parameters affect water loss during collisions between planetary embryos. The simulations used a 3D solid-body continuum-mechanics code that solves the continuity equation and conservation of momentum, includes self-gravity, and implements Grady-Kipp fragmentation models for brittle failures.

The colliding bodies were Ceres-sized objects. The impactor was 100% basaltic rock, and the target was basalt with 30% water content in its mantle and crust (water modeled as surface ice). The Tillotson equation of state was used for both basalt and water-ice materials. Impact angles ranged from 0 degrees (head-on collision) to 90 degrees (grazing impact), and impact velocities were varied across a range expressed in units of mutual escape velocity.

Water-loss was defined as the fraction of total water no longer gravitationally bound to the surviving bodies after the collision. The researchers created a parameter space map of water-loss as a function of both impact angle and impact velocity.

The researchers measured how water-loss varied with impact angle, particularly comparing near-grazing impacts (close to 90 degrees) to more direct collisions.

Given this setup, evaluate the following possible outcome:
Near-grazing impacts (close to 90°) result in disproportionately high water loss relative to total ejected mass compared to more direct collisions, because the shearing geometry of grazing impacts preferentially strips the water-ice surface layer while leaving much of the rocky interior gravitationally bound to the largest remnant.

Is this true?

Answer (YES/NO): NO